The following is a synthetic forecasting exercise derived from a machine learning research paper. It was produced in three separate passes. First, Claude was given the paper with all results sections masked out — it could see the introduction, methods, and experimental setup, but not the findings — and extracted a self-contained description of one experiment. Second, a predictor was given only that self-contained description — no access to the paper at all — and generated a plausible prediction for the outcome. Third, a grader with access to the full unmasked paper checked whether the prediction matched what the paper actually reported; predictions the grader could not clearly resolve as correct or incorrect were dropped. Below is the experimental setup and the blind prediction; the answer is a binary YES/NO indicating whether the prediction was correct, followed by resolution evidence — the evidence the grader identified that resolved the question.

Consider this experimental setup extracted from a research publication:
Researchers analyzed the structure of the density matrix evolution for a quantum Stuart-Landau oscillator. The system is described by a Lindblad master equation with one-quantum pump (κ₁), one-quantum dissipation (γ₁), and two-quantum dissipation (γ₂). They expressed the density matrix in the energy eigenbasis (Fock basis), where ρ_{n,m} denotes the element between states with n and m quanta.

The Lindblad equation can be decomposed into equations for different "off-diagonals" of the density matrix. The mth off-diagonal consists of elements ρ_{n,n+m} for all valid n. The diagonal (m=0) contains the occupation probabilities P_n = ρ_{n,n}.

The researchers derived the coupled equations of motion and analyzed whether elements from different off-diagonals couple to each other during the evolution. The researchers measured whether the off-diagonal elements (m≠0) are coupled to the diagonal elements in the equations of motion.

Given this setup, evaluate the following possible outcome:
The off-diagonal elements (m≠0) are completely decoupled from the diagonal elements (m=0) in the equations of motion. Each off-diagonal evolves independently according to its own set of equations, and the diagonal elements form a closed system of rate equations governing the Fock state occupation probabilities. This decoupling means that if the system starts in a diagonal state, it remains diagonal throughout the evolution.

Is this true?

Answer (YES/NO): YES